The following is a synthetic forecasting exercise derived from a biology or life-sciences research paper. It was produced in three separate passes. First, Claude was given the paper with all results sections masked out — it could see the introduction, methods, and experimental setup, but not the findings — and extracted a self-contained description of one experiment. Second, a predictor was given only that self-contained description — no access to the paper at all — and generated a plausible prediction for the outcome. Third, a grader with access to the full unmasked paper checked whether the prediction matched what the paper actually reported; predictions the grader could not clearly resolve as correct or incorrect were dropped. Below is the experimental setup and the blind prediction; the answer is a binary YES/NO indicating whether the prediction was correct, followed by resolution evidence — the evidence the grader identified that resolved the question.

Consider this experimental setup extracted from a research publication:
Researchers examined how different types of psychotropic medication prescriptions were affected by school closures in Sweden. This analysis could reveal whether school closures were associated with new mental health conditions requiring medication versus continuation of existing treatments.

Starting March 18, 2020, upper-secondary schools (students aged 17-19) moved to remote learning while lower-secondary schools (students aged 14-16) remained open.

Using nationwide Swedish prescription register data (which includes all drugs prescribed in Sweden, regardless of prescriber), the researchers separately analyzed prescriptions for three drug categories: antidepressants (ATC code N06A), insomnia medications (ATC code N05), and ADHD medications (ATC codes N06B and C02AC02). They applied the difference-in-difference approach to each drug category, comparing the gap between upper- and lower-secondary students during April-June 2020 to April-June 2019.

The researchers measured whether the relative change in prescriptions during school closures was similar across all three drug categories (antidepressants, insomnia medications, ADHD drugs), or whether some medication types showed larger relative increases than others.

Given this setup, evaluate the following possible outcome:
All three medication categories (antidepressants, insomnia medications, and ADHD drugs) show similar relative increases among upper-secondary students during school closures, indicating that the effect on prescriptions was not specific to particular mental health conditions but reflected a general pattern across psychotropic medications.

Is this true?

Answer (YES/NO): NO